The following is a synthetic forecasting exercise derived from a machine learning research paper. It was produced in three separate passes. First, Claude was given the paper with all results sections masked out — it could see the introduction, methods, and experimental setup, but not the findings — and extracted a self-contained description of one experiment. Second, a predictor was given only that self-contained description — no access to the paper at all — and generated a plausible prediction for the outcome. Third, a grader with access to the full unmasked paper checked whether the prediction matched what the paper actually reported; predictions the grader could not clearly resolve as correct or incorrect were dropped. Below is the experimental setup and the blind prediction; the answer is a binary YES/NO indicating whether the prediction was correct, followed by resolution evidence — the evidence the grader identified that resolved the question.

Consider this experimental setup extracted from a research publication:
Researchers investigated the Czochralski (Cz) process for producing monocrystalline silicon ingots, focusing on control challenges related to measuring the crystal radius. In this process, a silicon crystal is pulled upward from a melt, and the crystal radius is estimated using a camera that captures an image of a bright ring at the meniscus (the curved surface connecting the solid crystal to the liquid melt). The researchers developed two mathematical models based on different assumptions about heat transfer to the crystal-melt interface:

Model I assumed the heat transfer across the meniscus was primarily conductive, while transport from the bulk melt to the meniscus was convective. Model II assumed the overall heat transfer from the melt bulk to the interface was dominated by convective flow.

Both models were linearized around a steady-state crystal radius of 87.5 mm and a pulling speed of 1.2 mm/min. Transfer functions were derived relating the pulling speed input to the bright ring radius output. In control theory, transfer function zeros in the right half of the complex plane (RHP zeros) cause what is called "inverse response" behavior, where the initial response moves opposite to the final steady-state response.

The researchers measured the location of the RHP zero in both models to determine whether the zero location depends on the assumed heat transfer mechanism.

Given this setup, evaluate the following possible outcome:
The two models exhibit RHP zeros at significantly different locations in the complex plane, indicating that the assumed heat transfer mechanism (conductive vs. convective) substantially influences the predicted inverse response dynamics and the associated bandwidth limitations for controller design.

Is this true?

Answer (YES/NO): NO